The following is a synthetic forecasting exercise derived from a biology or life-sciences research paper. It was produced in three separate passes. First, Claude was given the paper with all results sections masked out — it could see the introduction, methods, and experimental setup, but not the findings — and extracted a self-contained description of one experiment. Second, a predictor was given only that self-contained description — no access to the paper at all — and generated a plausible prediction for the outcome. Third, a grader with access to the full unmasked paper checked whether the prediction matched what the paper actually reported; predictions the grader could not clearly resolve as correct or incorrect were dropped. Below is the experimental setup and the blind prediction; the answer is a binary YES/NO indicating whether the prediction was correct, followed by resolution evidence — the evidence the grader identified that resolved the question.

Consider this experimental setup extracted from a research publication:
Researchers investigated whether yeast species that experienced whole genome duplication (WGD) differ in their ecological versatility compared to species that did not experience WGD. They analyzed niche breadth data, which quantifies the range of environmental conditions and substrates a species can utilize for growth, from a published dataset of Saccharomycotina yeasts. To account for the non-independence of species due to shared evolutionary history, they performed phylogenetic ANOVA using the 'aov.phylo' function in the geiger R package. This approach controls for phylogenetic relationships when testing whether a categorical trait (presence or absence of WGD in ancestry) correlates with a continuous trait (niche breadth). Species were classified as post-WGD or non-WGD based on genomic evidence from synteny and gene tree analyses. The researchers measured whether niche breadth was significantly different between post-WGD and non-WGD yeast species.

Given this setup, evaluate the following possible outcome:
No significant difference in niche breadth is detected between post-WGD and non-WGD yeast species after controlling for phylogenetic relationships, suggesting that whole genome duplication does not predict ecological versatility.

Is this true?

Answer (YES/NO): NO